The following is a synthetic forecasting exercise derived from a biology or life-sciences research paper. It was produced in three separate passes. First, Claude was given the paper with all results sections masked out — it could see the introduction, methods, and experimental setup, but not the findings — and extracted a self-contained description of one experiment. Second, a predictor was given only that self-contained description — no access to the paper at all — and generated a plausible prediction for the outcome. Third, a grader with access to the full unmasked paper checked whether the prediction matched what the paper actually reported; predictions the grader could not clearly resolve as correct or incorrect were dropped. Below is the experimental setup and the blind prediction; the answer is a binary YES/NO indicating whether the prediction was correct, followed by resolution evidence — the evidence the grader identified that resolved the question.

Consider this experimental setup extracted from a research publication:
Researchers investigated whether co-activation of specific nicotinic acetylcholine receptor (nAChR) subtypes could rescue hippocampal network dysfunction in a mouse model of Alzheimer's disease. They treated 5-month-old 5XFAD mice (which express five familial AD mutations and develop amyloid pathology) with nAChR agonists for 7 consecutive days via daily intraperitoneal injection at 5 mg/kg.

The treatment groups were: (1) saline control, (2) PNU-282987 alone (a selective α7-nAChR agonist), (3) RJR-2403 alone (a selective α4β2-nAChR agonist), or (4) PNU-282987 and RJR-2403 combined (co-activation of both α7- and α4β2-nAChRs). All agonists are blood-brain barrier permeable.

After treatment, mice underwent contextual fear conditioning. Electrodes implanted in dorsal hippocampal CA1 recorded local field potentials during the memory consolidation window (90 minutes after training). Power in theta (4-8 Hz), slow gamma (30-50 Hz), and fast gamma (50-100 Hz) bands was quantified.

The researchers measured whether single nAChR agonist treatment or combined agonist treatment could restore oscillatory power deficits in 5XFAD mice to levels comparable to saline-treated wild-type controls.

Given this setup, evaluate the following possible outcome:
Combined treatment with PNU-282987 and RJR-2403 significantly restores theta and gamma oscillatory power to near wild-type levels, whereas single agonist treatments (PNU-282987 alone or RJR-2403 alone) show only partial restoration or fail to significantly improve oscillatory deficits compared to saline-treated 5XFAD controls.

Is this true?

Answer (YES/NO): YES